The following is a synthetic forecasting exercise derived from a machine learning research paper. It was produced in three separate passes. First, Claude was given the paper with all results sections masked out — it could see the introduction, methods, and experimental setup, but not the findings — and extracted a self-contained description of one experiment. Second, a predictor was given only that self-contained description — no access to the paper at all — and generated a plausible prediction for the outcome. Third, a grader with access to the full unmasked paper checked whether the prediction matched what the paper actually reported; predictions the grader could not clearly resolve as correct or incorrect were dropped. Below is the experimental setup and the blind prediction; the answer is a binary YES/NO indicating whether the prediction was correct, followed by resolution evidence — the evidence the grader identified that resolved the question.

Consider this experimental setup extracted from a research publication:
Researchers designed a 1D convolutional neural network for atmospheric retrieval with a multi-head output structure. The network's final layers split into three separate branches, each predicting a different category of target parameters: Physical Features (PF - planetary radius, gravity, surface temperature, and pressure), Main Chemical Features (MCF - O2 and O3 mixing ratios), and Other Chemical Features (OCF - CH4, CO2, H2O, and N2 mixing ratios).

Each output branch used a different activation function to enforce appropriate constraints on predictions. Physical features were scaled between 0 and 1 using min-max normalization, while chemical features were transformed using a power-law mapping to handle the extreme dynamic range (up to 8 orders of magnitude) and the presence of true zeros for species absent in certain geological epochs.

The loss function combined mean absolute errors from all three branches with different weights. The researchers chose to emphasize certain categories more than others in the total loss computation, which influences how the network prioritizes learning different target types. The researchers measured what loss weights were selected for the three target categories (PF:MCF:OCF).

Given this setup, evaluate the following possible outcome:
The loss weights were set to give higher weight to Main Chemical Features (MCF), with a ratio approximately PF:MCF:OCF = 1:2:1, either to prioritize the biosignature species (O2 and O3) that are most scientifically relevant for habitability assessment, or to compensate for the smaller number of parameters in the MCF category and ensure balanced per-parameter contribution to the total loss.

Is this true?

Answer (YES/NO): NO